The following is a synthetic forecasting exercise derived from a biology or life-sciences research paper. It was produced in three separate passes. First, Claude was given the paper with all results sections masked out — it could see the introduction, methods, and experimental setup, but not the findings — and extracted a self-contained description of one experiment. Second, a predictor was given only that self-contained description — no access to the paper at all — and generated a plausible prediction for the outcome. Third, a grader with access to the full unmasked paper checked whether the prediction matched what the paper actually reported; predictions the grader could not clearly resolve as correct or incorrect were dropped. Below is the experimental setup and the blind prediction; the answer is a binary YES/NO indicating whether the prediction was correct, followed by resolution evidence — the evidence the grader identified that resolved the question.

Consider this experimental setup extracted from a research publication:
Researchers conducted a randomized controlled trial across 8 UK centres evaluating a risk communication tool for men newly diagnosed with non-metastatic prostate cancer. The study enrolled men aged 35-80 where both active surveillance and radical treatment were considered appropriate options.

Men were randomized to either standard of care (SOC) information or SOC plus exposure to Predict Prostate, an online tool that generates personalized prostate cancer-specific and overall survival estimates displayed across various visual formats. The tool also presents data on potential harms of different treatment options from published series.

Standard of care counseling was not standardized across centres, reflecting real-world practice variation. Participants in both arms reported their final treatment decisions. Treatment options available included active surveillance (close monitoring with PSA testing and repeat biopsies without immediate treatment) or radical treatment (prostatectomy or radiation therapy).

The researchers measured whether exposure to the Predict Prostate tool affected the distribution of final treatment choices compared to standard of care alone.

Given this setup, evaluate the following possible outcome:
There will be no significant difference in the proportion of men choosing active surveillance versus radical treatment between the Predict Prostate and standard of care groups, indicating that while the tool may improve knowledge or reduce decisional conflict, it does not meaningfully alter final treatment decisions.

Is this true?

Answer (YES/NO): YES